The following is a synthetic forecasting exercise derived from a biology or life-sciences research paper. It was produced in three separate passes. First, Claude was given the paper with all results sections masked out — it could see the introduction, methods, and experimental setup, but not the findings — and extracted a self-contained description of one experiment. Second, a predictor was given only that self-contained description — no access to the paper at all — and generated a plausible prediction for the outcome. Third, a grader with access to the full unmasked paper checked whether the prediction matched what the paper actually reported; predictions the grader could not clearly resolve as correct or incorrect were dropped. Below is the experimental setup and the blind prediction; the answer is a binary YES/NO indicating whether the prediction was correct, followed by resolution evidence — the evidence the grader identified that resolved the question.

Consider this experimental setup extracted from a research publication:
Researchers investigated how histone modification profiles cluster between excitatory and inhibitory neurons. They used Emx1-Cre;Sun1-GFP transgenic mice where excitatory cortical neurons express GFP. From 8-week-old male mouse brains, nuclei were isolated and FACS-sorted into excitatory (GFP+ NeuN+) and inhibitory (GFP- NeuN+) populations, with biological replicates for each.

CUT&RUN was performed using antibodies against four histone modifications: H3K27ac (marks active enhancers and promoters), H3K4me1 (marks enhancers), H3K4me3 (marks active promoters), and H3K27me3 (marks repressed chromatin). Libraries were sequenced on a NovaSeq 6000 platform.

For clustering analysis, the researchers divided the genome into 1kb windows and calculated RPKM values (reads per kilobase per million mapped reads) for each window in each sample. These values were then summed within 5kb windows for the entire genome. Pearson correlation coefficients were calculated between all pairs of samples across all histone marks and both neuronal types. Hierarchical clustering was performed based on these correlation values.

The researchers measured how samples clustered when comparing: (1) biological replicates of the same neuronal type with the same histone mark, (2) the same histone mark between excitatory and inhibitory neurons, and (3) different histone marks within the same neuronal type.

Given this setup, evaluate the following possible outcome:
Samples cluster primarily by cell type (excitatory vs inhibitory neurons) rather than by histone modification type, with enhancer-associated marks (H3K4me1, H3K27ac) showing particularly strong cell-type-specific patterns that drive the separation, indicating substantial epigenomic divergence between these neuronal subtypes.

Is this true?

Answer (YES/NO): NO